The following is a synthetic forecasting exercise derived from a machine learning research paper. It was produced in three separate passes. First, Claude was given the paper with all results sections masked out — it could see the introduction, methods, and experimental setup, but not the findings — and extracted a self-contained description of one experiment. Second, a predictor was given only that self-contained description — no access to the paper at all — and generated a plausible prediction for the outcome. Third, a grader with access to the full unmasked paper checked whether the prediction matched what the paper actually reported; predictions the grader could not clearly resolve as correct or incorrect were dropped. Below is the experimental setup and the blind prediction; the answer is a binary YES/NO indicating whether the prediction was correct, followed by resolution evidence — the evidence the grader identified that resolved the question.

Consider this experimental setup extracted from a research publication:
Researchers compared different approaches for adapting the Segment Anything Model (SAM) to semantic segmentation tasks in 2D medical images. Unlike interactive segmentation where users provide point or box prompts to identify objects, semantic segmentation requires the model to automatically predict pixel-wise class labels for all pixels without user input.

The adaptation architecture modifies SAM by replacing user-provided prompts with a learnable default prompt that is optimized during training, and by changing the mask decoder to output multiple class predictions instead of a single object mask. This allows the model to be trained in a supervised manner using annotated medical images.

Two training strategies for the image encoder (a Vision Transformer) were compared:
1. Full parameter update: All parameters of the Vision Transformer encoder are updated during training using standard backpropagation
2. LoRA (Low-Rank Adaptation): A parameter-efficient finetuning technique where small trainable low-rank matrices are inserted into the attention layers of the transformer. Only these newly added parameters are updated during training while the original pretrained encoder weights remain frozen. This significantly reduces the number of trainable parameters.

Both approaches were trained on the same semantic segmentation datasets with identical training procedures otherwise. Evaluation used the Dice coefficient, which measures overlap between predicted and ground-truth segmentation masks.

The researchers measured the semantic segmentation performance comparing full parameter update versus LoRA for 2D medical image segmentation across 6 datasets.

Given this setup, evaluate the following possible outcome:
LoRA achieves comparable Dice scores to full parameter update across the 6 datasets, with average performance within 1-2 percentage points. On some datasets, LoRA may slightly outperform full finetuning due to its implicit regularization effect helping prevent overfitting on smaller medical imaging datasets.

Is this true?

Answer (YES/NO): NO